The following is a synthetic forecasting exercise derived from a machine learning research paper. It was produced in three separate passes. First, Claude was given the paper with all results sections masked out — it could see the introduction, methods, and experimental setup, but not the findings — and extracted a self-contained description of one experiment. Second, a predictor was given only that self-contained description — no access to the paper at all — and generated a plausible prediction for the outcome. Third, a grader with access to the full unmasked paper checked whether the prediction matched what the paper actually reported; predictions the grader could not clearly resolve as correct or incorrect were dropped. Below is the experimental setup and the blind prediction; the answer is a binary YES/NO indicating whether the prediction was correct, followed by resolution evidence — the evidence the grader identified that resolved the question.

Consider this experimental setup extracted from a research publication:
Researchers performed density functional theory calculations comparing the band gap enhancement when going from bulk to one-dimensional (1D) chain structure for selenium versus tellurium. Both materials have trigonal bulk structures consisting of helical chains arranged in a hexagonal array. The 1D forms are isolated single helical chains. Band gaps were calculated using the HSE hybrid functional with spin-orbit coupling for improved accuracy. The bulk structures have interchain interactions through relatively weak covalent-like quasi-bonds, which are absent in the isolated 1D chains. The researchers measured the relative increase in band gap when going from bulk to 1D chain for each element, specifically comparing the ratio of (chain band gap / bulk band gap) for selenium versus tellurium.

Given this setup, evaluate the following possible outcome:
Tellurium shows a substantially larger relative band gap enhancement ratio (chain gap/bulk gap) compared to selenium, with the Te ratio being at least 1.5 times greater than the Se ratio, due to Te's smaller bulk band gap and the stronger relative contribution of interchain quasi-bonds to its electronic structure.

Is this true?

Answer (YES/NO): YES